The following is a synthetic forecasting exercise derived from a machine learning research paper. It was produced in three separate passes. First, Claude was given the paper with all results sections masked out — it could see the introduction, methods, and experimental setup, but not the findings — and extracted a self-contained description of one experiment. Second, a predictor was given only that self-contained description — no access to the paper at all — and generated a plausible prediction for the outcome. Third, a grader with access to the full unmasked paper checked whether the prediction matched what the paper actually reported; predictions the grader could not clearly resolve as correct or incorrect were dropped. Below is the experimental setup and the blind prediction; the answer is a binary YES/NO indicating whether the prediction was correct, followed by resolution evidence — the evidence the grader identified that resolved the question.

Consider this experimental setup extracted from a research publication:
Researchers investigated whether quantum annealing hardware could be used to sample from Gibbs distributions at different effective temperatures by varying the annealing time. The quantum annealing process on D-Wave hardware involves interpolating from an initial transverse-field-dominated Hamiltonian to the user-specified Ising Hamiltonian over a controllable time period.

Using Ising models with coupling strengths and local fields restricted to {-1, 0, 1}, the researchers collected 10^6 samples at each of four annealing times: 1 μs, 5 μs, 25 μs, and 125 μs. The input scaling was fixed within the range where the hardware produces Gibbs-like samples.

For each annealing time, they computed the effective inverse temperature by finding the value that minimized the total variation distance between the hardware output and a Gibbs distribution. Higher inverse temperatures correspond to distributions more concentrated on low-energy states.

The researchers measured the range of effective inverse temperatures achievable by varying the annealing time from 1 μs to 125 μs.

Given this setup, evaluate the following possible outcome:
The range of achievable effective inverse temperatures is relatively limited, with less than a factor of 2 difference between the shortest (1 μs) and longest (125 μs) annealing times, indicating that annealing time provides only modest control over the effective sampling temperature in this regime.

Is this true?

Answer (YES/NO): NO